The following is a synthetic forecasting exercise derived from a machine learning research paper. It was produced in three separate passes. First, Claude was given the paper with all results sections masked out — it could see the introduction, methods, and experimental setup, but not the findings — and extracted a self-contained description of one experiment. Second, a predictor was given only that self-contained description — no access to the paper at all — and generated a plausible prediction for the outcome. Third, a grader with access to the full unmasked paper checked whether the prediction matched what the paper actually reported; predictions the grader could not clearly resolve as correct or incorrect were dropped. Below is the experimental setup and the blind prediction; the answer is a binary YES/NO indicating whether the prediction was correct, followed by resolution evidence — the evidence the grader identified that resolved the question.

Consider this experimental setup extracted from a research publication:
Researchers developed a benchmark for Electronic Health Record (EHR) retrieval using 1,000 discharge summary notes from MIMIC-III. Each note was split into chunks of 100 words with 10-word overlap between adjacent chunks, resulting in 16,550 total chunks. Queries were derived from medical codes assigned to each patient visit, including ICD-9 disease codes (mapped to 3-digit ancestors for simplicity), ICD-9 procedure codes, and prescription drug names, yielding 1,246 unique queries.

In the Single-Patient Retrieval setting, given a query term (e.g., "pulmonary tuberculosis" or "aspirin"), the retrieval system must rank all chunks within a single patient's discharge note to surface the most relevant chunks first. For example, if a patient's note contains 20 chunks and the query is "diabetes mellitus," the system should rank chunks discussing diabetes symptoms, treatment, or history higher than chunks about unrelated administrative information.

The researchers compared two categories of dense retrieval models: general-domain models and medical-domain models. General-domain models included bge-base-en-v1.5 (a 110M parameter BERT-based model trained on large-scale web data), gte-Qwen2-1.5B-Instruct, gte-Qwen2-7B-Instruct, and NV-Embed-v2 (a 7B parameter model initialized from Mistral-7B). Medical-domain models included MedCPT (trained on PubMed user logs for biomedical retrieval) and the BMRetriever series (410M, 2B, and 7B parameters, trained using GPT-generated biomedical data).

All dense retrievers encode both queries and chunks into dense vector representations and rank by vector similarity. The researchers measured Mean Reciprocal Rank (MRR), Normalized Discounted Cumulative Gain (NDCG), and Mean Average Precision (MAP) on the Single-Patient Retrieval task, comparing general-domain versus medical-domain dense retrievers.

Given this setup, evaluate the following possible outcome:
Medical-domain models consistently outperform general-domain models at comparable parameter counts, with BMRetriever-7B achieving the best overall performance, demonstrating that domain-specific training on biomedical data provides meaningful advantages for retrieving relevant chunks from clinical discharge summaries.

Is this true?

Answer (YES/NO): NO